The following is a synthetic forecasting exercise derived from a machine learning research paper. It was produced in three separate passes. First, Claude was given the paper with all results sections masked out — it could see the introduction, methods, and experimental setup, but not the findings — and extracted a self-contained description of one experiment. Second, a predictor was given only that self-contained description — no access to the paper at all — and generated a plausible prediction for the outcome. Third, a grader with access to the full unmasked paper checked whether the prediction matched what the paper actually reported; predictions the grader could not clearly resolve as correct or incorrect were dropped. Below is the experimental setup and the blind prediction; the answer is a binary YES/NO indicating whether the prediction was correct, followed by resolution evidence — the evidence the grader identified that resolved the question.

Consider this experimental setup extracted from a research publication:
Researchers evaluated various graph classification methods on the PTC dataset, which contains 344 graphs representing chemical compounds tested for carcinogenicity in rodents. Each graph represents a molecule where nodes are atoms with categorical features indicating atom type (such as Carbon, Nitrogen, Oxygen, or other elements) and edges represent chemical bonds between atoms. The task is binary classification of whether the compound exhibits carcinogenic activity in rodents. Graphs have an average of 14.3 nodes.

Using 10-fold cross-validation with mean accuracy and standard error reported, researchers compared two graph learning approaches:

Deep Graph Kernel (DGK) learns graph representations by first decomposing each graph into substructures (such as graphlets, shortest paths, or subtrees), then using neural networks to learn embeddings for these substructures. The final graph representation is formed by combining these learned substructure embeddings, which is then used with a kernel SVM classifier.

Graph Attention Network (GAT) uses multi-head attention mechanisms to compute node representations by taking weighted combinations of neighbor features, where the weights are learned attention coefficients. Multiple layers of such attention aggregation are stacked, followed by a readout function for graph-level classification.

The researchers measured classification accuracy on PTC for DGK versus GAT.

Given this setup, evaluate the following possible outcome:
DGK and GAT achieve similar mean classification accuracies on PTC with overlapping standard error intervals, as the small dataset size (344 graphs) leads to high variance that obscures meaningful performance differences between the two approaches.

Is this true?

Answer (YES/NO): NO